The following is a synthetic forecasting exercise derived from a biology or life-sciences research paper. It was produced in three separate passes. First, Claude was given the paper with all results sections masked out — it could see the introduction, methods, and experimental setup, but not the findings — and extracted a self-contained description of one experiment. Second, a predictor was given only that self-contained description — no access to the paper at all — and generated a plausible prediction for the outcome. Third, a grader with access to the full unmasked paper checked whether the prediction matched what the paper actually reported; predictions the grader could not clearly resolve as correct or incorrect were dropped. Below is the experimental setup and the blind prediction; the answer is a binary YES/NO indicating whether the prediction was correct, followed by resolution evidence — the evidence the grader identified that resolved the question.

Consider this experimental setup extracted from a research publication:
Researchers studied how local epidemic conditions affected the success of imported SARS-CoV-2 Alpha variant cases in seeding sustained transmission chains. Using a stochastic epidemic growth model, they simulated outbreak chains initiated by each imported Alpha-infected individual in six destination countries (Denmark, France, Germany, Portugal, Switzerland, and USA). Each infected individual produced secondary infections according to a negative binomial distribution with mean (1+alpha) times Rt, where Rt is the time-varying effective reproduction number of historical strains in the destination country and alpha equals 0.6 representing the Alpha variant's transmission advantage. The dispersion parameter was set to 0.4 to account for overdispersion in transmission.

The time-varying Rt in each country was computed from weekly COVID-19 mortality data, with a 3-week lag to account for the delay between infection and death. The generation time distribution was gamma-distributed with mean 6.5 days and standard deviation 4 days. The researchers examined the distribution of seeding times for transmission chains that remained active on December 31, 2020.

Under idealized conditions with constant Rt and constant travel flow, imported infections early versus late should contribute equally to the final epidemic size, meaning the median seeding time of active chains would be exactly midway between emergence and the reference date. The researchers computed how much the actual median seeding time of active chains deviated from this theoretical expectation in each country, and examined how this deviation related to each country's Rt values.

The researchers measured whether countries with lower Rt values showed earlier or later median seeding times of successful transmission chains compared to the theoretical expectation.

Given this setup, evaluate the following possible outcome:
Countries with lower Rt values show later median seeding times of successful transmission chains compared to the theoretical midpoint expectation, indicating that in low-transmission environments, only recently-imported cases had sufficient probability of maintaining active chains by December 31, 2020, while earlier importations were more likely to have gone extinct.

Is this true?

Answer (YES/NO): YES